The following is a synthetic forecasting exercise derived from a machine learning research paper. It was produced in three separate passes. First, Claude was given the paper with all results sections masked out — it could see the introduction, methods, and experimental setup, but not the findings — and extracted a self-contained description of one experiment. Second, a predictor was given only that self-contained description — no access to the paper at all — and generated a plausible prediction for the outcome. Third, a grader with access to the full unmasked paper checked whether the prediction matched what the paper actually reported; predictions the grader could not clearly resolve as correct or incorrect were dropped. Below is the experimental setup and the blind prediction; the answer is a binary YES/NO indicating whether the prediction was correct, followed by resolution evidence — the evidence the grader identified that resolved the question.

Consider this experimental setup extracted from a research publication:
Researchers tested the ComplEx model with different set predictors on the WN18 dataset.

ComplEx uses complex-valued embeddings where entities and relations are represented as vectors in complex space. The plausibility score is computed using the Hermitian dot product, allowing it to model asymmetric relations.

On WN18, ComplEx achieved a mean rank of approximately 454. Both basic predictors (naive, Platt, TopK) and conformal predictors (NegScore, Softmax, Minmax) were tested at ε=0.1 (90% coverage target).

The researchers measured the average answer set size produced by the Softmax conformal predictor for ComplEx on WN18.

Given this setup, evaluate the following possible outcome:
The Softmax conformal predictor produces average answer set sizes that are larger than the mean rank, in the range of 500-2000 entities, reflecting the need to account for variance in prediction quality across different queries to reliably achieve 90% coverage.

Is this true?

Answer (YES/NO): NO